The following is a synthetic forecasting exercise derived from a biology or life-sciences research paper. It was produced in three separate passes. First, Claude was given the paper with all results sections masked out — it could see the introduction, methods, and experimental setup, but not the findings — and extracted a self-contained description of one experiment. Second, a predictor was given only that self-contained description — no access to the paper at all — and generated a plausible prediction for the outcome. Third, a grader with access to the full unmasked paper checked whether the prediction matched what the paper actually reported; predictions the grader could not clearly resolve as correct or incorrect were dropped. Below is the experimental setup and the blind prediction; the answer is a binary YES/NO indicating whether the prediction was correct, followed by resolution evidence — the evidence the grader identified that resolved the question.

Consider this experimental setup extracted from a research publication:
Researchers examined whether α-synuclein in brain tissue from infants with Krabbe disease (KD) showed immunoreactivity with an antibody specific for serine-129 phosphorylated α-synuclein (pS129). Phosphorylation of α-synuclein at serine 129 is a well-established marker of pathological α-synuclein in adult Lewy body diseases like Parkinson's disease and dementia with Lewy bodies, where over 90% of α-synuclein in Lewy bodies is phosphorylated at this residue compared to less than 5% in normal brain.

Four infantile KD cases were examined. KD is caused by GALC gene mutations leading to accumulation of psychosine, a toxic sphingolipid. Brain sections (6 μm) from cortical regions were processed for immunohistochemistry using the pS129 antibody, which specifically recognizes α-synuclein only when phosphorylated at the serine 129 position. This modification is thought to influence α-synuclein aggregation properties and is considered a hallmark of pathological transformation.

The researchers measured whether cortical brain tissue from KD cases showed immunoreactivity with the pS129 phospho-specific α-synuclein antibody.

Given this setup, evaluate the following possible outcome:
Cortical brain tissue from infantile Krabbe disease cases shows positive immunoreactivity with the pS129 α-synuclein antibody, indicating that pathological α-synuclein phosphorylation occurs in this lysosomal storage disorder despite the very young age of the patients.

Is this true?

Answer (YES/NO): NO